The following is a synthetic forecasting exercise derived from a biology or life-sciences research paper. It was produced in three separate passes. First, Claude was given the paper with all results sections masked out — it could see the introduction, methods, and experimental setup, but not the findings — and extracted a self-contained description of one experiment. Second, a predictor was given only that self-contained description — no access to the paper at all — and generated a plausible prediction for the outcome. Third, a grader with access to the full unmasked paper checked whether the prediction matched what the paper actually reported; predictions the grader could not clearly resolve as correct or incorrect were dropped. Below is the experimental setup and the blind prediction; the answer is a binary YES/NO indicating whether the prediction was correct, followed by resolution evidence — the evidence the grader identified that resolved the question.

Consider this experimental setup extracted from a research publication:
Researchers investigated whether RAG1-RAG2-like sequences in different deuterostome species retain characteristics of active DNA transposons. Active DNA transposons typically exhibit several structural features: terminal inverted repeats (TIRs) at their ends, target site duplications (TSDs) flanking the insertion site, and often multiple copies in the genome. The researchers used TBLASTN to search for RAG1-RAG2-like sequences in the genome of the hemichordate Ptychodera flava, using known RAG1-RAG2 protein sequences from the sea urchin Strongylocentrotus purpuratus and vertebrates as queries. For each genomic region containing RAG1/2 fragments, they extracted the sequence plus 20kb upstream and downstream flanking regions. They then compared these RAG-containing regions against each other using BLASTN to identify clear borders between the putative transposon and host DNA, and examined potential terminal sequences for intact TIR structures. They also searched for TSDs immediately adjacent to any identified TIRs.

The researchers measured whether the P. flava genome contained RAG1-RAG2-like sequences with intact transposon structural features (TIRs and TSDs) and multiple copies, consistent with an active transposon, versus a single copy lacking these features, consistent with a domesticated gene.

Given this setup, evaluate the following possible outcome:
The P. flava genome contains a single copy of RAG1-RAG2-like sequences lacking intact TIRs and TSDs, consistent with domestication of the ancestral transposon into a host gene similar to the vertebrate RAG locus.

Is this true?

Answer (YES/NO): NO